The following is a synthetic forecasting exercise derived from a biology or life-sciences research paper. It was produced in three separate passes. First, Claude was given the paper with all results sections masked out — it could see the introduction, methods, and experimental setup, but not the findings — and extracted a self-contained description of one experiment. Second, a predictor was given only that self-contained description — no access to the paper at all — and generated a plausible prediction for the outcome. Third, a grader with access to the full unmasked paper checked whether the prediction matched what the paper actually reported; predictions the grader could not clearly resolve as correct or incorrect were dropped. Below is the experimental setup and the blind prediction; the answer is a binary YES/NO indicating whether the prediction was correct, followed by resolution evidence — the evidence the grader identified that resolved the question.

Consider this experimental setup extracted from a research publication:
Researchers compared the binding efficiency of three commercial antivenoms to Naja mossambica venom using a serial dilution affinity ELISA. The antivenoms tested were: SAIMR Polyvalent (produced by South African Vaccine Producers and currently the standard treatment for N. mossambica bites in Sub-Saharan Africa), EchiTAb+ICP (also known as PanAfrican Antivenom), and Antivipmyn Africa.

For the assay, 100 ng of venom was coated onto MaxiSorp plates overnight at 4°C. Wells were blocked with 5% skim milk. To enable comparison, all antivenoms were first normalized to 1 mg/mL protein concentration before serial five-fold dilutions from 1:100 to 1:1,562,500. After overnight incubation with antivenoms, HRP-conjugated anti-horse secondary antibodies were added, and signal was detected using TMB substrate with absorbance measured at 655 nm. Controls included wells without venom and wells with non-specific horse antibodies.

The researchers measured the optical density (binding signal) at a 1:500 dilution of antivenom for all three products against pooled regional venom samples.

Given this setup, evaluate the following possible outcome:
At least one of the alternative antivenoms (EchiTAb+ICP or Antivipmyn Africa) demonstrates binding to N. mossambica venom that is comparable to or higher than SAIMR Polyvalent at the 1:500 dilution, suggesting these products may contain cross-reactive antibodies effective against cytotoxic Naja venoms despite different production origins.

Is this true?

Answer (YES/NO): YES